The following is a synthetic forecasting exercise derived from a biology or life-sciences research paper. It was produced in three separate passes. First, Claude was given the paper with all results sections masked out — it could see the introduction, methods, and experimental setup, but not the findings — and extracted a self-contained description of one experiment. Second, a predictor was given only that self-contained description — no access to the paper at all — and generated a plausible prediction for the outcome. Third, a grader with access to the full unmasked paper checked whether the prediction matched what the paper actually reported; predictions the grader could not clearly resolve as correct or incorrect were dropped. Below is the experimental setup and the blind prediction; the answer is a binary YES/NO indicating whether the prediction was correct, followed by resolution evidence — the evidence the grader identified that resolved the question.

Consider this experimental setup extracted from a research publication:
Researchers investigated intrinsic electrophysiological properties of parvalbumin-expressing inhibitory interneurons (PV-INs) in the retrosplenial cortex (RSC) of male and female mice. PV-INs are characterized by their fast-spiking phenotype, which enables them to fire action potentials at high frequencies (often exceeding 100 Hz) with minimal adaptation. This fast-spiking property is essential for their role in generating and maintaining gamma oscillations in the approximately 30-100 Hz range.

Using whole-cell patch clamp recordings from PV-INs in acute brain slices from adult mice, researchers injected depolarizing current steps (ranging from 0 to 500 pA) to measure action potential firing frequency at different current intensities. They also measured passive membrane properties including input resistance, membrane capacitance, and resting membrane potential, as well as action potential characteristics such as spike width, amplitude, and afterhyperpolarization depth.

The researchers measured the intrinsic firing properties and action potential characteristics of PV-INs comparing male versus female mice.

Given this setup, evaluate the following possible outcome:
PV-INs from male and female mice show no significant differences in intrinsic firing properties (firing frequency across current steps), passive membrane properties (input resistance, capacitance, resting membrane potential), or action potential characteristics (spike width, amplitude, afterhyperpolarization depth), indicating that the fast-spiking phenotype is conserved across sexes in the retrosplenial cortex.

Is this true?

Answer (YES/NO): NO